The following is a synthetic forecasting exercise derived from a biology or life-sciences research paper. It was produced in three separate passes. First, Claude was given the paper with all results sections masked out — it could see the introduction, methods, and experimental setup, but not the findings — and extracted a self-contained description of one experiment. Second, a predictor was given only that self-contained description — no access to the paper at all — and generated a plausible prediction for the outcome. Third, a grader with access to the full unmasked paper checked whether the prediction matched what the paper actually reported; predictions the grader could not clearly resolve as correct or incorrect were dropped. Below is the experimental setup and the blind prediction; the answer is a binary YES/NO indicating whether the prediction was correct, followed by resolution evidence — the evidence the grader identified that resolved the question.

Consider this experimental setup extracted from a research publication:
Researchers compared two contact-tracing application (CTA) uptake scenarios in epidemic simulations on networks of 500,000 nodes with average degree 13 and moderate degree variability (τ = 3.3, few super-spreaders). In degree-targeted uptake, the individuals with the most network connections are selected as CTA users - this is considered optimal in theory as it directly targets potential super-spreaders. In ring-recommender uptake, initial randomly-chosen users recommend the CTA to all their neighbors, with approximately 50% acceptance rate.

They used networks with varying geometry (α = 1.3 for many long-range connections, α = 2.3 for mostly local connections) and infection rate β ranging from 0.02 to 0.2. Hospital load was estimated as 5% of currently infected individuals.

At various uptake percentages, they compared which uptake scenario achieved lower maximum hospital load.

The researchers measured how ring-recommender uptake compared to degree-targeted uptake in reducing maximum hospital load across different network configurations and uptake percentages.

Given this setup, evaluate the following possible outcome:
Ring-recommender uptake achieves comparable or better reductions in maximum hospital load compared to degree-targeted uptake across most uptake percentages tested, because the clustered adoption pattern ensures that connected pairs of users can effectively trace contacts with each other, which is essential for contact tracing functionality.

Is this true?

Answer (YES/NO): NO